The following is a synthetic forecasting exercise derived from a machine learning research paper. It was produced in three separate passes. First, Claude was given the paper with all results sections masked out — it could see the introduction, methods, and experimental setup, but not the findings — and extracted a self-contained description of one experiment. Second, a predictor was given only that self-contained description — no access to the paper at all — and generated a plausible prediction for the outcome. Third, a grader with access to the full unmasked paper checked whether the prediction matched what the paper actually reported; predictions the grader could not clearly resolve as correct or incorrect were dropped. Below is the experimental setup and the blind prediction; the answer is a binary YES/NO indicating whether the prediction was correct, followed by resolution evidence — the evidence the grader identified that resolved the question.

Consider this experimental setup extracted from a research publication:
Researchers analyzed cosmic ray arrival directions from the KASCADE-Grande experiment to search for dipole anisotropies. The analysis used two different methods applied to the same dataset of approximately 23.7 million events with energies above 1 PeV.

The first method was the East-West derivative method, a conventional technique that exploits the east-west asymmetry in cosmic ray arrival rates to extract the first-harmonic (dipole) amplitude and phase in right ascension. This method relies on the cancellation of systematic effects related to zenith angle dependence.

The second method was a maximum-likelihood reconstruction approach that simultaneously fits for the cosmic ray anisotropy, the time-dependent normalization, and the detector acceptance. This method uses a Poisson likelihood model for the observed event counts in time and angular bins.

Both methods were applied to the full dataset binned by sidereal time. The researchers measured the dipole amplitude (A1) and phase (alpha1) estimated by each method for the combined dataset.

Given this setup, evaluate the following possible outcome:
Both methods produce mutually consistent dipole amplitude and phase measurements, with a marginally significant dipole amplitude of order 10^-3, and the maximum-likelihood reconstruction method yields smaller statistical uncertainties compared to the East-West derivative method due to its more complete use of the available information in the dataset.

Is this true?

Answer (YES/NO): NO